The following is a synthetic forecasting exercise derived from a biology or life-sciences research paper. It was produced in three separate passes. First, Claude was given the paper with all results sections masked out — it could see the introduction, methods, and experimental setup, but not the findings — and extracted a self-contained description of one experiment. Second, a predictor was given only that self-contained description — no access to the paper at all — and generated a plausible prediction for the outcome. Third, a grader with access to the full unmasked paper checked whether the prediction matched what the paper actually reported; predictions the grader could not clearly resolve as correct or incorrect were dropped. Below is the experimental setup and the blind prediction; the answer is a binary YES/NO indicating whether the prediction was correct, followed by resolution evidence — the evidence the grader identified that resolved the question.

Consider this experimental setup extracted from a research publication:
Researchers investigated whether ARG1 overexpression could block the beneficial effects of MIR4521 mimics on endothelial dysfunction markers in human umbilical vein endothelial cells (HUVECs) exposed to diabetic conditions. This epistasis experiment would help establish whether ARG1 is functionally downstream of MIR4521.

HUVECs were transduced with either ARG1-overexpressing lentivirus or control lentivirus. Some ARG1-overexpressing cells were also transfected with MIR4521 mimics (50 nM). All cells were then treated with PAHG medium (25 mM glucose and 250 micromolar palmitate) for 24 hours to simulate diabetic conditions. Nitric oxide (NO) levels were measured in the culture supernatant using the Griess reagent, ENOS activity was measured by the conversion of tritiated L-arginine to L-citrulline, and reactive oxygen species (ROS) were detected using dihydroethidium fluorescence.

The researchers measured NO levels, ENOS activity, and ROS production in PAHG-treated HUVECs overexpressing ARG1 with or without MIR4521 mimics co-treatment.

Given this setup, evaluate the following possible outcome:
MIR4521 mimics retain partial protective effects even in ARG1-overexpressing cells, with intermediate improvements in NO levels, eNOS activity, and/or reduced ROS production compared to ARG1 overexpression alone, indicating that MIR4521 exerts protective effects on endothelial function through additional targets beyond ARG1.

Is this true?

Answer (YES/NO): NO